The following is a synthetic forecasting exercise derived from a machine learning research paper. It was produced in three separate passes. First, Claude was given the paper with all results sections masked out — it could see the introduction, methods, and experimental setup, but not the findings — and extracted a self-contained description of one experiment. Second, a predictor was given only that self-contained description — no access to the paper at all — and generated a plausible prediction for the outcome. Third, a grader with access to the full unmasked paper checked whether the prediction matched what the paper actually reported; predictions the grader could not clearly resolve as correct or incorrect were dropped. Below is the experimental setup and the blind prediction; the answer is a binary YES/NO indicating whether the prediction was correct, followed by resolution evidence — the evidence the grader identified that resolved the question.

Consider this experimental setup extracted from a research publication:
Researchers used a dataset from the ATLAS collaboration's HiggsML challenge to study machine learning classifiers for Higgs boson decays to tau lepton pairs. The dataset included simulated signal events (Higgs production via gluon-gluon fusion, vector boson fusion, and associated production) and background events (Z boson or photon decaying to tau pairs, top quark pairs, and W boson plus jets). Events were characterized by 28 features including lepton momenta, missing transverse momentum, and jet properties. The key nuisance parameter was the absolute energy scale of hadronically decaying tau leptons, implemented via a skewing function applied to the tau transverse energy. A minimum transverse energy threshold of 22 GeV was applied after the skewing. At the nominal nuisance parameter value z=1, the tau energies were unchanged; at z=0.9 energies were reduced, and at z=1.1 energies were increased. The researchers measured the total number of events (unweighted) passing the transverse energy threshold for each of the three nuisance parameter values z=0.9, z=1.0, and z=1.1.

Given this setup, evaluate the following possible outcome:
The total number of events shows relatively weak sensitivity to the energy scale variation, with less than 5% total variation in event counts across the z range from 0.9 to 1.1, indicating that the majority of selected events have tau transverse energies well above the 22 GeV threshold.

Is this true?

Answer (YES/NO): NO